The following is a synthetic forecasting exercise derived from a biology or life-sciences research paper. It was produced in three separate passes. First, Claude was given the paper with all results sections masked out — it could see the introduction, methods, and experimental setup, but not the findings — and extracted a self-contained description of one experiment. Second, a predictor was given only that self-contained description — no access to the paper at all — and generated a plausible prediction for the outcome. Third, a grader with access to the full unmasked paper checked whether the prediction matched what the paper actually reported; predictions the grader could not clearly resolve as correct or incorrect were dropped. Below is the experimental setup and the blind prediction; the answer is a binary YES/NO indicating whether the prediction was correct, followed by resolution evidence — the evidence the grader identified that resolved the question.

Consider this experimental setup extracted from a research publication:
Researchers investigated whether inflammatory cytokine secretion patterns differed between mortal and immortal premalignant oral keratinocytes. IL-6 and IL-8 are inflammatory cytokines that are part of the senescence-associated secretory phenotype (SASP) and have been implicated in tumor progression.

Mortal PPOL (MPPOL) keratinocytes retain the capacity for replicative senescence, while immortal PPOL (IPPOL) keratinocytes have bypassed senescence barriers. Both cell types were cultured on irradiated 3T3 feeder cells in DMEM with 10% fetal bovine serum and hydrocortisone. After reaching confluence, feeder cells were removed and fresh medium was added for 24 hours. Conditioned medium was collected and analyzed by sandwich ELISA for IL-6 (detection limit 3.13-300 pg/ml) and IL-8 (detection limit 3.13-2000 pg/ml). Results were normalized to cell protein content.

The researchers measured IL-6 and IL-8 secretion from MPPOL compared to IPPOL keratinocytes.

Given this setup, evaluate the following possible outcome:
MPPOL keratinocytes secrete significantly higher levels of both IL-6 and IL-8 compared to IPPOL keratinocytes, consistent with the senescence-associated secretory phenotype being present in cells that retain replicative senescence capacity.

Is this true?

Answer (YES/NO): YES